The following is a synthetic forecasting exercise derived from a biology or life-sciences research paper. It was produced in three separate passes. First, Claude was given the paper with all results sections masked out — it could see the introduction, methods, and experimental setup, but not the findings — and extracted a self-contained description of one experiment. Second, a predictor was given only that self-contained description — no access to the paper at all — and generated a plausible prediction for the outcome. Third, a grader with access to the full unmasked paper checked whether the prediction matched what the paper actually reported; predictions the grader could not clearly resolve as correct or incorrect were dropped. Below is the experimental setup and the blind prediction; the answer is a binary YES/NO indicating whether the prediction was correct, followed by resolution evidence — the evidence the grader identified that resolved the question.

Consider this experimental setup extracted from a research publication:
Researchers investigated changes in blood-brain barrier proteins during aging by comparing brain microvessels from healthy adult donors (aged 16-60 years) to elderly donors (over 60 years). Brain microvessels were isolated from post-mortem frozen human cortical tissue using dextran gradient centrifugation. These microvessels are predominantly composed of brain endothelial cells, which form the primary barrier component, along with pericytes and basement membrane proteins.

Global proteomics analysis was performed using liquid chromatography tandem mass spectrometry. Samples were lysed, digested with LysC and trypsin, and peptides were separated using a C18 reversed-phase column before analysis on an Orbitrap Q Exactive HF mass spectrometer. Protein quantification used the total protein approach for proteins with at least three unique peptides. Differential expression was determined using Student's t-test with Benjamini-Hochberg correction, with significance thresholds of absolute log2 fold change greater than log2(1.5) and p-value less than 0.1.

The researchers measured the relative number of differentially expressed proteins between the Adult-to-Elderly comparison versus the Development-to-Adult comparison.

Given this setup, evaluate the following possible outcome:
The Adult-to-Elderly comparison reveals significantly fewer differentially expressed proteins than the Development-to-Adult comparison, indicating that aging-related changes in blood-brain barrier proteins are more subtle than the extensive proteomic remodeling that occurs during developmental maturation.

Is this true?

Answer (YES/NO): YES